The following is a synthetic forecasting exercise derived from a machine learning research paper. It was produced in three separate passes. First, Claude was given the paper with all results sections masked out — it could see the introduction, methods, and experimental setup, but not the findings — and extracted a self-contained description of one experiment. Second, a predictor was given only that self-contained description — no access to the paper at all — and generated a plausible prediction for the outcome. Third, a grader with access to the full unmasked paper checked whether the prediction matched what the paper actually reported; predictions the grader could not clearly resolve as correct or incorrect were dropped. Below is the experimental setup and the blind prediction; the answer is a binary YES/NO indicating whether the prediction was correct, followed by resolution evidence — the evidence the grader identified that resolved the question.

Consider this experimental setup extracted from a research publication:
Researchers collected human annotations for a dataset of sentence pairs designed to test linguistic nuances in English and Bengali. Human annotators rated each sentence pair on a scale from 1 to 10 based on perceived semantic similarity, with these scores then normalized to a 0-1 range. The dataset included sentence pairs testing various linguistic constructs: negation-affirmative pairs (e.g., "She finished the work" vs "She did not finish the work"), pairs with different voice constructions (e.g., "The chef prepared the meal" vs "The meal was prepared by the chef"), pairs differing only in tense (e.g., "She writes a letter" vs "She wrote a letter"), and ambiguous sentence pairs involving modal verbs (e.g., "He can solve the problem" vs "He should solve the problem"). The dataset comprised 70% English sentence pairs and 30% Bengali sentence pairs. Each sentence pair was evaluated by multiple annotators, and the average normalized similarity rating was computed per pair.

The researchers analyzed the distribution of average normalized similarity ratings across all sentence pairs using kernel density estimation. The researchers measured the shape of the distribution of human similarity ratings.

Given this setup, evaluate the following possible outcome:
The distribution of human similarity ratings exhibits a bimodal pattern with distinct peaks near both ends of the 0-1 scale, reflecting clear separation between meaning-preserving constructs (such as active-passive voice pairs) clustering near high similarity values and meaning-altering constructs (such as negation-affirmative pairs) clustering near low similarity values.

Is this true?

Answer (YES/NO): YES